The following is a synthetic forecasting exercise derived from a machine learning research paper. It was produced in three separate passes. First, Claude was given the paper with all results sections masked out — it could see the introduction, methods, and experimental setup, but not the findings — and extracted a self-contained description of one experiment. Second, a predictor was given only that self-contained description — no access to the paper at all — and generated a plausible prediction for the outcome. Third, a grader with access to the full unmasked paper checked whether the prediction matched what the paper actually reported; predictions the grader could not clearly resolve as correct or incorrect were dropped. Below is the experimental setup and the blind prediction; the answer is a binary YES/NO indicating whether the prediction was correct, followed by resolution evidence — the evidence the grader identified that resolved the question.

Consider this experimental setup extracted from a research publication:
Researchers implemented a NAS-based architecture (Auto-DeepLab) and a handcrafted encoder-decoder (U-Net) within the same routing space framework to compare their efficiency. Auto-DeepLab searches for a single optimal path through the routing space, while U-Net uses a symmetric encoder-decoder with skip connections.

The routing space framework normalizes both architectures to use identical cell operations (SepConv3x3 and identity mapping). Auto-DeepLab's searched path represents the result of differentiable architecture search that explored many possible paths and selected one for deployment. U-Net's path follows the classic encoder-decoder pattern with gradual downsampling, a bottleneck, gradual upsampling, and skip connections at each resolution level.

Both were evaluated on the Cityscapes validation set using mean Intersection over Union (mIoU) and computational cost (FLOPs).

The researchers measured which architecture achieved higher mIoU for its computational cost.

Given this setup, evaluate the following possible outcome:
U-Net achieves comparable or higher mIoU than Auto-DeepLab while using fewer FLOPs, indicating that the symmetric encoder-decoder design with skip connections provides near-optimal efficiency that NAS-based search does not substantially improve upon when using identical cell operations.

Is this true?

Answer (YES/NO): NO